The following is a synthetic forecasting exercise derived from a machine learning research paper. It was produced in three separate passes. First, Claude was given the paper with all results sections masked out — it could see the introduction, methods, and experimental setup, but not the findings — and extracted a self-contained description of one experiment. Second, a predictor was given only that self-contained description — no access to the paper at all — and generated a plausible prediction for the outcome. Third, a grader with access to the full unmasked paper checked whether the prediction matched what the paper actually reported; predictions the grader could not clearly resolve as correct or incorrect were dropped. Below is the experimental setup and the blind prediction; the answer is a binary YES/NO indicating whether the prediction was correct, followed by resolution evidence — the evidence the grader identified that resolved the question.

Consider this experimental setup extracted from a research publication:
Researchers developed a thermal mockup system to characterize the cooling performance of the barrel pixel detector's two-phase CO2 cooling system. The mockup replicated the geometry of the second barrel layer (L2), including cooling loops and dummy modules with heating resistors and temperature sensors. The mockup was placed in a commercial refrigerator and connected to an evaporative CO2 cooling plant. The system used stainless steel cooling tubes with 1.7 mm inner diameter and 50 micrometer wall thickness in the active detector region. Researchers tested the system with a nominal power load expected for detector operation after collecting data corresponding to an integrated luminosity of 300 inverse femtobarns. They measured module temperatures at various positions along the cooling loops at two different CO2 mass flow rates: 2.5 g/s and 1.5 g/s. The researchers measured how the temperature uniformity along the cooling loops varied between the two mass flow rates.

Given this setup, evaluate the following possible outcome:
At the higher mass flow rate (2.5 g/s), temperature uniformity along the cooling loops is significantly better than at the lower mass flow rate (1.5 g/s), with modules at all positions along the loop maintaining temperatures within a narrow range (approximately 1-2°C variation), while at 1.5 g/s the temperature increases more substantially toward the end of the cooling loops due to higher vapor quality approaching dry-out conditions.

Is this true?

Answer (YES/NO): NO